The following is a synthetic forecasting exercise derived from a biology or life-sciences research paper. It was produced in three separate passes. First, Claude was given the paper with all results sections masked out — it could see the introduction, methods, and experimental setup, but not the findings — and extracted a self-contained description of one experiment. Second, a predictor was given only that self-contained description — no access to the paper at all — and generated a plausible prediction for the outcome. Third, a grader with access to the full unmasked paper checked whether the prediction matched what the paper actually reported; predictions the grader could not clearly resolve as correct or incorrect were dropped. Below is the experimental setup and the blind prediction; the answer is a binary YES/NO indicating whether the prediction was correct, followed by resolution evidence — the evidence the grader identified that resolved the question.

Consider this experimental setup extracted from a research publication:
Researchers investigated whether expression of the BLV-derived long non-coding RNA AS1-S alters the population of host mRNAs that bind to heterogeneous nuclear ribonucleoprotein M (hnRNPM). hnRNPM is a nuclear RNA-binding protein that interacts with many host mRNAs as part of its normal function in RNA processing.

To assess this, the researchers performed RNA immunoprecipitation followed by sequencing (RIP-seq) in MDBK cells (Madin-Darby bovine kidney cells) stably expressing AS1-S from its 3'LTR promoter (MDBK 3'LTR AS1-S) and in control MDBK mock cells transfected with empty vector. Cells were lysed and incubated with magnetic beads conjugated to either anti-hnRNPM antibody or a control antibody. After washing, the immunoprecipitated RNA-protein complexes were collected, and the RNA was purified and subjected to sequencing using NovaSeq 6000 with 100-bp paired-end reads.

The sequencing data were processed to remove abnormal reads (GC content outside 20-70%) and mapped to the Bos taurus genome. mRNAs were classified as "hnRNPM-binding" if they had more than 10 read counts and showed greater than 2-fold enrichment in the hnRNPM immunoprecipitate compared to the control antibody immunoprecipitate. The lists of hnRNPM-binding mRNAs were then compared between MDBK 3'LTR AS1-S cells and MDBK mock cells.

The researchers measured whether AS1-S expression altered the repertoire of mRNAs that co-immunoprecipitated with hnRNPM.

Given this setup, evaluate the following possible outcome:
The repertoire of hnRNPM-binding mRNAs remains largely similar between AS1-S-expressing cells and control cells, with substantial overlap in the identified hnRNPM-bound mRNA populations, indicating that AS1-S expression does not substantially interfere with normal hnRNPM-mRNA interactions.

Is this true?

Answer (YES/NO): NO